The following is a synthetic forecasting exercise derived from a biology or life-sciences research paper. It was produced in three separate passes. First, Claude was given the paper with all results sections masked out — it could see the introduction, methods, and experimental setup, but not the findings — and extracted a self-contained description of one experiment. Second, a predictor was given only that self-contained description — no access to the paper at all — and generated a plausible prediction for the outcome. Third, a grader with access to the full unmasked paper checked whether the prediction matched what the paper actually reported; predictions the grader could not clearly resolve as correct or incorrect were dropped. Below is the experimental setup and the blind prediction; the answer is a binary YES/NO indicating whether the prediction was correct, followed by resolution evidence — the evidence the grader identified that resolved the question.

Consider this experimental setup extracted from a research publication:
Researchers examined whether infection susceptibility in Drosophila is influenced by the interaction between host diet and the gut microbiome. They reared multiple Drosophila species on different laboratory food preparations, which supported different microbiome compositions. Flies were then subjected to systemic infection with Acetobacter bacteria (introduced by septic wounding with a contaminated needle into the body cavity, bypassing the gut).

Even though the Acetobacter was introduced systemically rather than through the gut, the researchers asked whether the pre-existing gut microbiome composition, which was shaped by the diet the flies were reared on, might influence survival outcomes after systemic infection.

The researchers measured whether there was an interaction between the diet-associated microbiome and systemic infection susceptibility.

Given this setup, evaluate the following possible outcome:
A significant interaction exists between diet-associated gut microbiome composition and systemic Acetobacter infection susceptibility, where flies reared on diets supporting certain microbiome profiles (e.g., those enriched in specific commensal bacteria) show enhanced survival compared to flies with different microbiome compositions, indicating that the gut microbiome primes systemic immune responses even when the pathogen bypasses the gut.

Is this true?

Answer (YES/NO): NO